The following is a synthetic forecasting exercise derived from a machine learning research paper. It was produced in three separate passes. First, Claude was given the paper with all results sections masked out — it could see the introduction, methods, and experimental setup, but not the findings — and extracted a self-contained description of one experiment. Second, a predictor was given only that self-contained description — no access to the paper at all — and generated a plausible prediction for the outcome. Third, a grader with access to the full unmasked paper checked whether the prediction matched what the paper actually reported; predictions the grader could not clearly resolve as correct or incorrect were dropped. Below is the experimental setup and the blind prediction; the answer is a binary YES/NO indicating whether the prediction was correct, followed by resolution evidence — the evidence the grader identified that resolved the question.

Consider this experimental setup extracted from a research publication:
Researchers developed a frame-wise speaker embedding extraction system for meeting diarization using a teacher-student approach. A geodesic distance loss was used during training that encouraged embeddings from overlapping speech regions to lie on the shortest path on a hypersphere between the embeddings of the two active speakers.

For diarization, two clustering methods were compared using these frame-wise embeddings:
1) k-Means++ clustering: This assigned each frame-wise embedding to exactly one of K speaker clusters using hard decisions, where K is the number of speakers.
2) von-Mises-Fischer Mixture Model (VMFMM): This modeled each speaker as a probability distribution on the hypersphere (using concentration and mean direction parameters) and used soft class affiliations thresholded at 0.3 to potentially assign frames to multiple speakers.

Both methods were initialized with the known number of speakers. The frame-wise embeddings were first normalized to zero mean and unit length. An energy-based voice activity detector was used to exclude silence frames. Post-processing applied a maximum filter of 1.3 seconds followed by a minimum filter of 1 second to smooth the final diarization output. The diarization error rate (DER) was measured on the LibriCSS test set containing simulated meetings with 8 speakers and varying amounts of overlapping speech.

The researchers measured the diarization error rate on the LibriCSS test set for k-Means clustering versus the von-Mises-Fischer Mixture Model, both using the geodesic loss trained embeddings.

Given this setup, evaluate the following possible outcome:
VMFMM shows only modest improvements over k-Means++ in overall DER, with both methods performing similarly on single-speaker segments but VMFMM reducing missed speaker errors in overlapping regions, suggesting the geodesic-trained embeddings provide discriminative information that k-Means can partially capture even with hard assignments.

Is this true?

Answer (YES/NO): NO